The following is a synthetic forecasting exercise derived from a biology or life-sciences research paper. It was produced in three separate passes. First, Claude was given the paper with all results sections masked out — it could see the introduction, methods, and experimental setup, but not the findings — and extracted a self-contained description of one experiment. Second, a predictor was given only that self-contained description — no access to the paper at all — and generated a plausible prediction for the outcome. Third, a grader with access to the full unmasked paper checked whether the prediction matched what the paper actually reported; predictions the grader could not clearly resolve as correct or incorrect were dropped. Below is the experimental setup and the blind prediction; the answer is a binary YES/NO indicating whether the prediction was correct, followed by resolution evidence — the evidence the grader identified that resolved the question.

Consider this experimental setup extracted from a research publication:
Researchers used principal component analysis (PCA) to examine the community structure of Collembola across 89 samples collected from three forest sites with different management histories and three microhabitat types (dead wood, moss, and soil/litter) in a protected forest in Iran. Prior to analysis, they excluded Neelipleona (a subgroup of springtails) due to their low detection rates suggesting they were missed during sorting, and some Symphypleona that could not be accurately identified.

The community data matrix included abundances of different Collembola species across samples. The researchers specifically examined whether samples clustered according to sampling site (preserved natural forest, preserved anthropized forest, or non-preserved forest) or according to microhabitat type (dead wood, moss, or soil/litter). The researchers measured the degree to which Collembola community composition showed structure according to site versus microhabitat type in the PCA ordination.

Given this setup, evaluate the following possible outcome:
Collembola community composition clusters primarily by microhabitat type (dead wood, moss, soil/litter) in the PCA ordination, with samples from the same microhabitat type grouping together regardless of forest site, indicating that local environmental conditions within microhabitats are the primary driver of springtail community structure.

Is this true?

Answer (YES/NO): NO